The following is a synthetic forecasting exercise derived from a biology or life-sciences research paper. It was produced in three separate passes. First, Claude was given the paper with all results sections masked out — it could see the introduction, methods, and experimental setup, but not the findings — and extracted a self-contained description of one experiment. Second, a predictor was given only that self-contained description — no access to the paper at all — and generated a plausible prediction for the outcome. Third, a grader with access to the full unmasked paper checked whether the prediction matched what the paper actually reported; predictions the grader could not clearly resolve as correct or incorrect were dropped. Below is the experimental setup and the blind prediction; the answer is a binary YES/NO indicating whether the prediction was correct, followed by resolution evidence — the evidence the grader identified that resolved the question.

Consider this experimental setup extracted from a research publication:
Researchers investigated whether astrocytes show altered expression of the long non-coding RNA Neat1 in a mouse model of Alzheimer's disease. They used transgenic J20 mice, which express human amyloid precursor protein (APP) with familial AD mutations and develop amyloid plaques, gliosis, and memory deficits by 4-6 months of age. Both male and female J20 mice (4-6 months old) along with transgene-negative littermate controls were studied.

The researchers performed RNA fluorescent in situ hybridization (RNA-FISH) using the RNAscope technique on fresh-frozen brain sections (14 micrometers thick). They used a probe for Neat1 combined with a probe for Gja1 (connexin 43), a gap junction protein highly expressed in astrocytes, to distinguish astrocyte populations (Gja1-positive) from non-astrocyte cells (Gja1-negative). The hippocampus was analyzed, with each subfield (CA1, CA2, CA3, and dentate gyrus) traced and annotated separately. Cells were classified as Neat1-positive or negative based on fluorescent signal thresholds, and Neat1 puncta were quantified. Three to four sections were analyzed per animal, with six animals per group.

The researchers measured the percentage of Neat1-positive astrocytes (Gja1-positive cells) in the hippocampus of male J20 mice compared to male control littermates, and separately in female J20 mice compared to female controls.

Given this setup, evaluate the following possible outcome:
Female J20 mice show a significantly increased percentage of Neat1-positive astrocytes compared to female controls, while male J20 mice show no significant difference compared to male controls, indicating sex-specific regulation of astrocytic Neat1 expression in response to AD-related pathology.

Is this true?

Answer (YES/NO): NO